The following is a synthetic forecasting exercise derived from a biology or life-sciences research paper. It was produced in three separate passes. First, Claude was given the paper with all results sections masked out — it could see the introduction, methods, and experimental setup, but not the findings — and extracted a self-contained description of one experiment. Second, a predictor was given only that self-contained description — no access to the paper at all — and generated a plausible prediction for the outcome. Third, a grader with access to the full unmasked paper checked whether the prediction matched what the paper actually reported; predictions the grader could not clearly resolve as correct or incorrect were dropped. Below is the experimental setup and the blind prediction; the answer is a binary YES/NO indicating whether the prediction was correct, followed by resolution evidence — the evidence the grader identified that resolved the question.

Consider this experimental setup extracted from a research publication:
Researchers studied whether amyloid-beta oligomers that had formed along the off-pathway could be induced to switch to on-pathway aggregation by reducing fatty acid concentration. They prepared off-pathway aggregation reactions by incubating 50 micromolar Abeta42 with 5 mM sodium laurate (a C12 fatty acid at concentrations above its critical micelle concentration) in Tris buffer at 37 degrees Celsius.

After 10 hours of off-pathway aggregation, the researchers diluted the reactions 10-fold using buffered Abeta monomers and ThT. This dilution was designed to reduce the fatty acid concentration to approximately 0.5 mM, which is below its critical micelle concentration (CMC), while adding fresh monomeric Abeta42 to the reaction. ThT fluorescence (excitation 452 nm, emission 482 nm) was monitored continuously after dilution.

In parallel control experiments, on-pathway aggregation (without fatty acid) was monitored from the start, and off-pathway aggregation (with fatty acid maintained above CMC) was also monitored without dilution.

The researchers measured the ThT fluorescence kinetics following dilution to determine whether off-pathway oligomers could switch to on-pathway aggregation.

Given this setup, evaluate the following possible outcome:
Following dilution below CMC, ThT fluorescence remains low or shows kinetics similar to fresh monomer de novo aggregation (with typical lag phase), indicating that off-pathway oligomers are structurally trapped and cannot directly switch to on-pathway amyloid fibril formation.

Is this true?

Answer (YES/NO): NO